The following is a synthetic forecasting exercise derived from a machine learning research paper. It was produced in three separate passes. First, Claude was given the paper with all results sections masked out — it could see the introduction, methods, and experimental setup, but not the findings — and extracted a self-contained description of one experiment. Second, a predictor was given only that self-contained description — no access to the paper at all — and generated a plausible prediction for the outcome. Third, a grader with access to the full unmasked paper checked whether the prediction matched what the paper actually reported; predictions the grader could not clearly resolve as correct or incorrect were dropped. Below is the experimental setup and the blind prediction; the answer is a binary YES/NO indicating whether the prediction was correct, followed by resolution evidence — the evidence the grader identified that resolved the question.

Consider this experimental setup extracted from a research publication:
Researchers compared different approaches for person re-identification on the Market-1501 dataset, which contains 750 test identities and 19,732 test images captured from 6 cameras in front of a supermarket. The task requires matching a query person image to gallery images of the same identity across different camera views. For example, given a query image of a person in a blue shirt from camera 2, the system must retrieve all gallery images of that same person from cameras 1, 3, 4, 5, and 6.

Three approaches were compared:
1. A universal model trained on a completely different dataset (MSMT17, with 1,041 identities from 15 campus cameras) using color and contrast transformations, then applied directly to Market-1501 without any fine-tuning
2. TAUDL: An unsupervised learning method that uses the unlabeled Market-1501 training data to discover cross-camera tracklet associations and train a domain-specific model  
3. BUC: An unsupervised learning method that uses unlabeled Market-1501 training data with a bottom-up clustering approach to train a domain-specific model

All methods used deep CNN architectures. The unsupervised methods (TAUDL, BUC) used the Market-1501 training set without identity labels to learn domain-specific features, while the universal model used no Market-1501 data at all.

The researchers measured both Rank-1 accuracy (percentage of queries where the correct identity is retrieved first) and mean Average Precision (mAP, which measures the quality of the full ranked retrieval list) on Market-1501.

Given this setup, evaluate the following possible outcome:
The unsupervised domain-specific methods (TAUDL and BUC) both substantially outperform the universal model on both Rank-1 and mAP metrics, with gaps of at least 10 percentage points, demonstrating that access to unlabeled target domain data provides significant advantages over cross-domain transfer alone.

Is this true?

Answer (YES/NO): NO